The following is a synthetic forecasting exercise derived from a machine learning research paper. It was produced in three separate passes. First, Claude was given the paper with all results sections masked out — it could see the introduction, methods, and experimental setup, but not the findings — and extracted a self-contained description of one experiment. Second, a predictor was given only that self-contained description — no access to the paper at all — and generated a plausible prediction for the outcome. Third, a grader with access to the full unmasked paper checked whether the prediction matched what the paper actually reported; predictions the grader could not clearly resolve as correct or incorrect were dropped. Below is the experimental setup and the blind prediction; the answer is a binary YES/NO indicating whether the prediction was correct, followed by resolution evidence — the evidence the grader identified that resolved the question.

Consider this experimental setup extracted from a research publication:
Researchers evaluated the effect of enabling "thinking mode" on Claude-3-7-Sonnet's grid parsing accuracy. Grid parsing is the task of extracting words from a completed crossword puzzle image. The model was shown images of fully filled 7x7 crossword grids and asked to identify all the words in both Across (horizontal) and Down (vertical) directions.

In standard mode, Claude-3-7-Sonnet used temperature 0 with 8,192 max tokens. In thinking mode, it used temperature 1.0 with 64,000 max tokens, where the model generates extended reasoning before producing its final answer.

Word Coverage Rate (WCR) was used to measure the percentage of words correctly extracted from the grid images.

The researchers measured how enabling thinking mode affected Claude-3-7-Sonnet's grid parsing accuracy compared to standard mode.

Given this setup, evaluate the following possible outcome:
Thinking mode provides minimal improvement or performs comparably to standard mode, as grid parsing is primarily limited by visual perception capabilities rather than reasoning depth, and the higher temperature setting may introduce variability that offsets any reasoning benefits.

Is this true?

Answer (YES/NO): NO